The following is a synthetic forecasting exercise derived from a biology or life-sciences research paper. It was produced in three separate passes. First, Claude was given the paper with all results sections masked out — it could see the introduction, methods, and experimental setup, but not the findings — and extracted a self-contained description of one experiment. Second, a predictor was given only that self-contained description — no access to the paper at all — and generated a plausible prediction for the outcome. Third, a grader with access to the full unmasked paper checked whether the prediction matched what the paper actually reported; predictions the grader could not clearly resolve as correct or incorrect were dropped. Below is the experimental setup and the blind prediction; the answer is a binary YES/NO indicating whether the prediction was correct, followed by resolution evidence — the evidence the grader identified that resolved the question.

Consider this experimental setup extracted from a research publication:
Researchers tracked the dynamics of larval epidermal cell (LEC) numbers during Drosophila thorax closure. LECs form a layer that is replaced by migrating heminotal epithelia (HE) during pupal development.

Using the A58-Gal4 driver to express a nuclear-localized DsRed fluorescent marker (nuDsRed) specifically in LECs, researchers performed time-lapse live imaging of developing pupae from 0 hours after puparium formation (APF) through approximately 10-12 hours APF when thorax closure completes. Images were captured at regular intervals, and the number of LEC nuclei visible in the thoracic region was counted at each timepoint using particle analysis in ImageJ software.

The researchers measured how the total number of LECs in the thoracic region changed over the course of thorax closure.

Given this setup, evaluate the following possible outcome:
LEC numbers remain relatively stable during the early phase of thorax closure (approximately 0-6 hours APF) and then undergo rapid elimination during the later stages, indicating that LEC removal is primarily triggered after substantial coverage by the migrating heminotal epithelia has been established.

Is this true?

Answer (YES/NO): NO